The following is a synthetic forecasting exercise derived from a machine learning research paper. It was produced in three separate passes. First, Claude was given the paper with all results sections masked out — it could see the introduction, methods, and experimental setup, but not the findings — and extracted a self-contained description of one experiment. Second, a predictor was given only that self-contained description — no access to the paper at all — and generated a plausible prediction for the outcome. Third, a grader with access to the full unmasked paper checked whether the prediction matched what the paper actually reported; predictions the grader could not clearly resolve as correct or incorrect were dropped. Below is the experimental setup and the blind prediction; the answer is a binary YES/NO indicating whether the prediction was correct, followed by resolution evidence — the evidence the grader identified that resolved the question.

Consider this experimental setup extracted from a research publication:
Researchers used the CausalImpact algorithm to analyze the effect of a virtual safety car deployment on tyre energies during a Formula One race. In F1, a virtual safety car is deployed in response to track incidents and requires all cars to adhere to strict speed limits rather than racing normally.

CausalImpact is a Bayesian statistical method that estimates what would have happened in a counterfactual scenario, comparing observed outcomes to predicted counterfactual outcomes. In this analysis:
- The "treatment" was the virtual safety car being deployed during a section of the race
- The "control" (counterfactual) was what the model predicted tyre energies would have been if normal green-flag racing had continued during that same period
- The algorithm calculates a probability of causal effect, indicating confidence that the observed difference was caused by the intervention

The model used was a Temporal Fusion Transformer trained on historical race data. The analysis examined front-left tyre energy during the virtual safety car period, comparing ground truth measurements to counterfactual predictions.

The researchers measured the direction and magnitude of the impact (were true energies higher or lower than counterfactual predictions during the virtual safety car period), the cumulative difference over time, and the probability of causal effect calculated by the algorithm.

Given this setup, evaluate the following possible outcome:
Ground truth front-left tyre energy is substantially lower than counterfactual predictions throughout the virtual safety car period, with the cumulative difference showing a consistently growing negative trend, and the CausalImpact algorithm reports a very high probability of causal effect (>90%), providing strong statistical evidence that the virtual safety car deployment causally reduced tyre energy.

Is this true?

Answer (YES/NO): NO